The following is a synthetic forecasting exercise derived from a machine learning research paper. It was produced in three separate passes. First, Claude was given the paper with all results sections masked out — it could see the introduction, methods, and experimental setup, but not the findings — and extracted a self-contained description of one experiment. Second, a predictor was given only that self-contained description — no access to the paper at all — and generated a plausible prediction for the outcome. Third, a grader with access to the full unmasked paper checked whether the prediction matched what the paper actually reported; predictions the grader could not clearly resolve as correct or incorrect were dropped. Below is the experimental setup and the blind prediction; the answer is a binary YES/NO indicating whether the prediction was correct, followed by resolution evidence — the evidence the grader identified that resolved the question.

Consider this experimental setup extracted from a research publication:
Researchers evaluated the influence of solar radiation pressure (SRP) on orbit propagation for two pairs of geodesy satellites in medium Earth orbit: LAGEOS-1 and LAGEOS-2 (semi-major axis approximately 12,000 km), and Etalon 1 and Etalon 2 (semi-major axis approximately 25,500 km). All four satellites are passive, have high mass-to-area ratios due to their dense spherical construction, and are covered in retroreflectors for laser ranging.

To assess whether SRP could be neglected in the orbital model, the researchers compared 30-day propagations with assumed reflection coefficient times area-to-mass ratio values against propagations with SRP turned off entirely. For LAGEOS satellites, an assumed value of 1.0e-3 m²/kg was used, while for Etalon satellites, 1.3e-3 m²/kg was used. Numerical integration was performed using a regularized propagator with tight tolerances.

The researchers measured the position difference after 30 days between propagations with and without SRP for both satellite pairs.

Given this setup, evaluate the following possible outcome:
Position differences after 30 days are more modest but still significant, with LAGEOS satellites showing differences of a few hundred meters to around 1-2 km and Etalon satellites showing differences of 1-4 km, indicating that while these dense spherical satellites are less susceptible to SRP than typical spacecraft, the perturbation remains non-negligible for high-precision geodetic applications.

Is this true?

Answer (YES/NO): NO